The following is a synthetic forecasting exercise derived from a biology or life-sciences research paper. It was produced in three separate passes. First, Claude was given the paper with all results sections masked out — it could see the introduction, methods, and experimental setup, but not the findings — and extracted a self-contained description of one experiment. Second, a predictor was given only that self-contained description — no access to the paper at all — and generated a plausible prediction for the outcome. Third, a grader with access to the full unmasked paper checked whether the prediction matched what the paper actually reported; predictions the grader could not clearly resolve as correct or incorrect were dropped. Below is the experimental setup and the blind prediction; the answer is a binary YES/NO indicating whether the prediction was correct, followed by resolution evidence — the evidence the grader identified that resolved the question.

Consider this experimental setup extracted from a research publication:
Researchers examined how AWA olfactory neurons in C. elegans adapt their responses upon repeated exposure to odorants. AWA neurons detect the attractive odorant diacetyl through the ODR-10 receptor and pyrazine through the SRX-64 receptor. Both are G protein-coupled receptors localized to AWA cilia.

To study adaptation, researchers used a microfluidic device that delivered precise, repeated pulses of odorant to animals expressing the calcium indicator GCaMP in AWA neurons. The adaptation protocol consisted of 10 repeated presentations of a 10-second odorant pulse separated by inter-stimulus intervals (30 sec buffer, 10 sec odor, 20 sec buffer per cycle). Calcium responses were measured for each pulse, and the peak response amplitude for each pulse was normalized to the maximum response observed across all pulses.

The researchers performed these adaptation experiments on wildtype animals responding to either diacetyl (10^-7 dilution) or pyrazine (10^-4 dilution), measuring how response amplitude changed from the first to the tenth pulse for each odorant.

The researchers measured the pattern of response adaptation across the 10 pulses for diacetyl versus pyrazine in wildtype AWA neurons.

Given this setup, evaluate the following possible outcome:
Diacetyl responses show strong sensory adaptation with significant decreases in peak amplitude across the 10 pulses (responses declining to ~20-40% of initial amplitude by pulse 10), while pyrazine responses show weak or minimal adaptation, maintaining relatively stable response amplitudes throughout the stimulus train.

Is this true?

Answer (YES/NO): NO